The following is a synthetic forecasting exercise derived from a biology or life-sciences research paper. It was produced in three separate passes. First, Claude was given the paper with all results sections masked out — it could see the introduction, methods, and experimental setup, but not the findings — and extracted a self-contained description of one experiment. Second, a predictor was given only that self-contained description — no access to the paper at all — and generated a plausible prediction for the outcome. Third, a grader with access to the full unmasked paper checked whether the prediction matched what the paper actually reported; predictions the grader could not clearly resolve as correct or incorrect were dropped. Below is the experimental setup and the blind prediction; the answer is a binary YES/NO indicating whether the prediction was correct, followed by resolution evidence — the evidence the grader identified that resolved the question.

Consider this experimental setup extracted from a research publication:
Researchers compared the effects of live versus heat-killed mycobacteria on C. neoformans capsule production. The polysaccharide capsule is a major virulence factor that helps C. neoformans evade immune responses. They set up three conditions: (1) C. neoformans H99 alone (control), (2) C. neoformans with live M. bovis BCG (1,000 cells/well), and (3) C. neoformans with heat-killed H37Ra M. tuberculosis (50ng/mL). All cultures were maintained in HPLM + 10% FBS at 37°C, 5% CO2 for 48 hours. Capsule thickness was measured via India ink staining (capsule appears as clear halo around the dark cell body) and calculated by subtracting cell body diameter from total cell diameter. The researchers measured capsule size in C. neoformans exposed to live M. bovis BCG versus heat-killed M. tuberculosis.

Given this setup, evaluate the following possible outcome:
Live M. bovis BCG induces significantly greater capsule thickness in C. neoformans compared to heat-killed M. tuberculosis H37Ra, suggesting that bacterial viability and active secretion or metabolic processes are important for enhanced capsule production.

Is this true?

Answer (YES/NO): NO